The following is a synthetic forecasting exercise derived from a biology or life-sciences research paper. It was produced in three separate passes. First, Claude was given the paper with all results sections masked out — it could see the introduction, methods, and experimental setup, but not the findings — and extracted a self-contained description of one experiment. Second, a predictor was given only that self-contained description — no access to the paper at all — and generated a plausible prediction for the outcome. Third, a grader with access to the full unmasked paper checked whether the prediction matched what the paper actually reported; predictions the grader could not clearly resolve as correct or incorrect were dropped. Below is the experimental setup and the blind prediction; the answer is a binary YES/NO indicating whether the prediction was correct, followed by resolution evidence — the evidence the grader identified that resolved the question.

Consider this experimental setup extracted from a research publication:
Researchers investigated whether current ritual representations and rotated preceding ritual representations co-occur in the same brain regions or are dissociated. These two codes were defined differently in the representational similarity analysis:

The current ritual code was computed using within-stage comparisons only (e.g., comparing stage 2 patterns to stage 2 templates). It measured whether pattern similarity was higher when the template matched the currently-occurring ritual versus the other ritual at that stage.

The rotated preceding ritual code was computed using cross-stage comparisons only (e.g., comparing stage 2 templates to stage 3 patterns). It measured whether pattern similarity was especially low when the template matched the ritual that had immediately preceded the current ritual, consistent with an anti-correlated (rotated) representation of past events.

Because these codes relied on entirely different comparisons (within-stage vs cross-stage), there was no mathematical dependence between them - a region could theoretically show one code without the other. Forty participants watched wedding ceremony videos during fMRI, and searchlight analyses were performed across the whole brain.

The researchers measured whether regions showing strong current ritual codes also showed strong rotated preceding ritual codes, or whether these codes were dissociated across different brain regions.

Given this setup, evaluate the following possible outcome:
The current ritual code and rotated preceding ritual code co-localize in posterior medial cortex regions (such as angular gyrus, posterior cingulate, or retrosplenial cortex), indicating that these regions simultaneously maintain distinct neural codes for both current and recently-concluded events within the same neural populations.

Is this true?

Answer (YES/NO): NO